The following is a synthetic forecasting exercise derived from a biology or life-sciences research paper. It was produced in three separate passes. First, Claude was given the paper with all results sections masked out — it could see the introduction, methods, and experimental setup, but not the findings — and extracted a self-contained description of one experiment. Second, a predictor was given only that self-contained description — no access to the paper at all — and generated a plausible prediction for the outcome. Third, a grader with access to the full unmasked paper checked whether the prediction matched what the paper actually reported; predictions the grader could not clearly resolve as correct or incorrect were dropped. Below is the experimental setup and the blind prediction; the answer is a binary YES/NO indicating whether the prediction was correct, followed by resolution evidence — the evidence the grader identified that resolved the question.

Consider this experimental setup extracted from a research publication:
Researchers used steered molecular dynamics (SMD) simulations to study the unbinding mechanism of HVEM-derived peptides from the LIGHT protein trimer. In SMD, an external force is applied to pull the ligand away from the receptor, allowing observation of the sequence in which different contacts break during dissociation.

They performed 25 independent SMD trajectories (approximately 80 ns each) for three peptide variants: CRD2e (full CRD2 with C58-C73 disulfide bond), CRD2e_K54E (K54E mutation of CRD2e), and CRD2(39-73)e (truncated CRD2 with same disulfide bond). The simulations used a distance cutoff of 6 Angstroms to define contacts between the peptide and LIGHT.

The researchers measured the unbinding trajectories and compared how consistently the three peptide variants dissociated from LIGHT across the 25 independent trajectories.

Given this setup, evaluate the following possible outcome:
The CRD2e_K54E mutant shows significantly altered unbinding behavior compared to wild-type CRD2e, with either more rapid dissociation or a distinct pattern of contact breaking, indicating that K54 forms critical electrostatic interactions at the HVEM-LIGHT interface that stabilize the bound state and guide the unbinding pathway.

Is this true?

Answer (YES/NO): NO